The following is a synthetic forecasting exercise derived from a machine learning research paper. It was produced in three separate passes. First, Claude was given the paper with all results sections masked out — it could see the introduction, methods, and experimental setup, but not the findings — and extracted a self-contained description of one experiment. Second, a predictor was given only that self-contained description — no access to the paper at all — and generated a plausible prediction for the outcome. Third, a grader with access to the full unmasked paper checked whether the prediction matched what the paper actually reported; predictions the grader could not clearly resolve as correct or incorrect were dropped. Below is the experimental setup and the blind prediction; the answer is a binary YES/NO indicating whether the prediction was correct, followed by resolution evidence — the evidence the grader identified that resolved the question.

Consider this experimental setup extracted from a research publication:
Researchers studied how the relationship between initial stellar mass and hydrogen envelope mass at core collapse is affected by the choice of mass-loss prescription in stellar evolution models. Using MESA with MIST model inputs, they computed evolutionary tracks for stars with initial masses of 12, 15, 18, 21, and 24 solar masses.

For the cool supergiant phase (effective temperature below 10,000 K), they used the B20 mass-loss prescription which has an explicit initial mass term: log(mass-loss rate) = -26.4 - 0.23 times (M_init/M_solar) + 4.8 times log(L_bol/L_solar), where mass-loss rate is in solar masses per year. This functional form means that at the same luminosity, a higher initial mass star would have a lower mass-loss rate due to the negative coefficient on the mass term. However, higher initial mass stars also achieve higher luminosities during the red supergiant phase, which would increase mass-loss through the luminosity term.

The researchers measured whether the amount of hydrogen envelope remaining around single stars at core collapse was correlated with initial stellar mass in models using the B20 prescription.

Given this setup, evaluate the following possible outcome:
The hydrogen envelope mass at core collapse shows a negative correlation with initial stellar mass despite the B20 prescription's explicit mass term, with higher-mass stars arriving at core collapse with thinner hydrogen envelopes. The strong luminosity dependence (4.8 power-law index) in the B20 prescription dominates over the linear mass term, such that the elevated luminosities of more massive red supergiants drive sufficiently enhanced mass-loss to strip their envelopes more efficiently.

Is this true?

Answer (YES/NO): NO